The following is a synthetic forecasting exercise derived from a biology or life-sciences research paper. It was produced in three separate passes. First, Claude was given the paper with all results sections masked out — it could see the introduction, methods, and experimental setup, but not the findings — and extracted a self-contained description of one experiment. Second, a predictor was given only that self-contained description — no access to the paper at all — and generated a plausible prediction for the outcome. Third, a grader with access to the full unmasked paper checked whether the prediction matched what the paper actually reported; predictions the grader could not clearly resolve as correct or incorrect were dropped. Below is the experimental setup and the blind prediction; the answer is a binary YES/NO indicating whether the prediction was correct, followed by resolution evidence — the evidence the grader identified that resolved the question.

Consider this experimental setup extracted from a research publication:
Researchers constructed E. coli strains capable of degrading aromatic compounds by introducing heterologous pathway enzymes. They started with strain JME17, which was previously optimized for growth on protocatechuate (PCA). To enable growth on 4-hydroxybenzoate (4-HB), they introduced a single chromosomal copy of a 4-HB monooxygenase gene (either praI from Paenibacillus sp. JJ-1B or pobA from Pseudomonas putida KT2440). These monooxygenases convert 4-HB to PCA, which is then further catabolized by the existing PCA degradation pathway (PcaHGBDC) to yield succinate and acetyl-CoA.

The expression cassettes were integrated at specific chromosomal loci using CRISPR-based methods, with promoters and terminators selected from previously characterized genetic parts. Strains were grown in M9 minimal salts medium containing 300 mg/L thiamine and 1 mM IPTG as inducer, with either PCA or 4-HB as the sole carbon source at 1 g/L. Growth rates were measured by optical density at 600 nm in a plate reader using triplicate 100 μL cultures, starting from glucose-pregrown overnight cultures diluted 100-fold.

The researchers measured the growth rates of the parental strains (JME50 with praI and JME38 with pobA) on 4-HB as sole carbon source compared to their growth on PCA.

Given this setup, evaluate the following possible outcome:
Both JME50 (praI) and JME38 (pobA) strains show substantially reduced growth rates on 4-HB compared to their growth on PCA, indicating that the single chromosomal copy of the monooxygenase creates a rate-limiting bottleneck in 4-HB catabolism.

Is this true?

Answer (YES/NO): NO